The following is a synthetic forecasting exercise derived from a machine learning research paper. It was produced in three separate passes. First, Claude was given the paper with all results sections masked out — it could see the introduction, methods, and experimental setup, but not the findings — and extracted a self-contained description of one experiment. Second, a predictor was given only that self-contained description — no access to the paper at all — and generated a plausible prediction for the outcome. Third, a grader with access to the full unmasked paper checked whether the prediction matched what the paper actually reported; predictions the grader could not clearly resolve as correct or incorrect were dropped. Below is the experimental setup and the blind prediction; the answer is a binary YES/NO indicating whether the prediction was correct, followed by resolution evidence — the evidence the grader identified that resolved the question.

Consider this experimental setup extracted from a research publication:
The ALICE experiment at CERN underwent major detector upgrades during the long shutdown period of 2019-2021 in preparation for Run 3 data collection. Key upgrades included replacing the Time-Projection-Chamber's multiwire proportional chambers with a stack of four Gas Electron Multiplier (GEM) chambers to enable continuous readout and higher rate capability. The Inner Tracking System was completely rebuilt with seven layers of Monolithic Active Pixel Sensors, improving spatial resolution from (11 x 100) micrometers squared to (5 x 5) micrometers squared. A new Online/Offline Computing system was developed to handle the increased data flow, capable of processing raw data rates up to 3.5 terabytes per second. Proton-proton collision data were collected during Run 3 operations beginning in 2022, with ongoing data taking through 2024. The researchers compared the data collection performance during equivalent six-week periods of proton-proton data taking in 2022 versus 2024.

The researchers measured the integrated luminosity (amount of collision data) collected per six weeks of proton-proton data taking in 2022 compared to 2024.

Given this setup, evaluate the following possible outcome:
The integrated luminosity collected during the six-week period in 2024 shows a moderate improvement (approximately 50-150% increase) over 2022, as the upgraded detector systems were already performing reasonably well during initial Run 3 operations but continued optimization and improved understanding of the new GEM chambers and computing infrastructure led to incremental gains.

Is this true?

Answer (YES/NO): YES